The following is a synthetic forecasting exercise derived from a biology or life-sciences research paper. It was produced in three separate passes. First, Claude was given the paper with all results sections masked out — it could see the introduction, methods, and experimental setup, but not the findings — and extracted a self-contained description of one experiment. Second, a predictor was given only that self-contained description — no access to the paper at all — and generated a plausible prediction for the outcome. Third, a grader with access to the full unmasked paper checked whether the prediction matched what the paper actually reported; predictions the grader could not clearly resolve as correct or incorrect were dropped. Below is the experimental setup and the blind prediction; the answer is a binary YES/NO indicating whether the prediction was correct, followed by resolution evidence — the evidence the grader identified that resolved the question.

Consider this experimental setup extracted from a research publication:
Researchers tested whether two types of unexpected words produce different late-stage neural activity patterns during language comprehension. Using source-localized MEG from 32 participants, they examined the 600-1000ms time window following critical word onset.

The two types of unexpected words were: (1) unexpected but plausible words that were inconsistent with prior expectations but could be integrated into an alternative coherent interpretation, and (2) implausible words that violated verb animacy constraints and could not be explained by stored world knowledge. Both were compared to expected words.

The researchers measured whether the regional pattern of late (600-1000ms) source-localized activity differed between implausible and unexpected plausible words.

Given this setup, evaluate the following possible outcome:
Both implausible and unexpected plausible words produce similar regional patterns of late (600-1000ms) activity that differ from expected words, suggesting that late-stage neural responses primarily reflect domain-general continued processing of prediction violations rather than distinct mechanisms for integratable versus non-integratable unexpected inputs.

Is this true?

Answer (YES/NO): NO